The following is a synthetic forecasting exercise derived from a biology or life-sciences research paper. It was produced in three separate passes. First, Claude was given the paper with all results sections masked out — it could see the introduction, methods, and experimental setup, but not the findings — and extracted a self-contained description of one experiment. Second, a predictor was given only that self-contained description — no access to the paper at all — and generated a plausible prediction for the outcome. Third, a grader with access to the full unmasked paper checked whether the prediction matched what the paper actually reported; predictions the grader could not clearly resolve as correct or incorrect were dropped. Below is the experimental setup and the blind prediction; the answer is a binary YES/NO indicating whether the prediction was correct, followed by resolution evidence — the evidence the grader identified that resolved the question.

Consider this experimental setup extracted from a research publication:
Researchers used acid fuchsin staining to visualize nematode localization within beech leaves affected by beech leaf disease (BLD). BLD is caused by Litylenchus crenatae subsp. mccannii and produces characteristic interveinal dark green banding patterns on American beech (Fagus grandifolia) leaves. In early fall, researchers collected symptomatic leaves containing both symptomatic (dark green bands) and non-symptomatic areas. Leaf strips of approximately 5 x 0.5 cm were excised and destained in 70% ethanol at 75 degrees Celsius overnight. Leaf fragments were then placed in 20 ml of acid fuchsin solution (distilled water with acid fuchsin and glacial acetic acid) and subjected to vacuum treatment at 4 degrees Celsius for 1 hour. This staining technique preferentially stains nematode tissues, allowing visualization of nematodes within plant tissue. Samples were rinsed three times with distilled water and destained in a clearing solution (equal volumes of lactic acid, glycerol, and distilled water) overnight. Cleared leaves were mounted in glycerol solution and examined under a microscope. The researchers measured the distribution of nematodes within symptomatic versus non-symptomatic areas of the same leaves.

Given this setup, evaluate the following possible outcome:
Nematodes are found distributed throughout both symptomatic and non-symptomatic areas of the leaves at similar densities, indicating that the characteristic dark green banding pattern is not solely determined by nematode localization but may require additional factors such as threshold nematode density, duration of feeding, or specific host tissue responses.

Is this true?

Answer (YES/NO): NO